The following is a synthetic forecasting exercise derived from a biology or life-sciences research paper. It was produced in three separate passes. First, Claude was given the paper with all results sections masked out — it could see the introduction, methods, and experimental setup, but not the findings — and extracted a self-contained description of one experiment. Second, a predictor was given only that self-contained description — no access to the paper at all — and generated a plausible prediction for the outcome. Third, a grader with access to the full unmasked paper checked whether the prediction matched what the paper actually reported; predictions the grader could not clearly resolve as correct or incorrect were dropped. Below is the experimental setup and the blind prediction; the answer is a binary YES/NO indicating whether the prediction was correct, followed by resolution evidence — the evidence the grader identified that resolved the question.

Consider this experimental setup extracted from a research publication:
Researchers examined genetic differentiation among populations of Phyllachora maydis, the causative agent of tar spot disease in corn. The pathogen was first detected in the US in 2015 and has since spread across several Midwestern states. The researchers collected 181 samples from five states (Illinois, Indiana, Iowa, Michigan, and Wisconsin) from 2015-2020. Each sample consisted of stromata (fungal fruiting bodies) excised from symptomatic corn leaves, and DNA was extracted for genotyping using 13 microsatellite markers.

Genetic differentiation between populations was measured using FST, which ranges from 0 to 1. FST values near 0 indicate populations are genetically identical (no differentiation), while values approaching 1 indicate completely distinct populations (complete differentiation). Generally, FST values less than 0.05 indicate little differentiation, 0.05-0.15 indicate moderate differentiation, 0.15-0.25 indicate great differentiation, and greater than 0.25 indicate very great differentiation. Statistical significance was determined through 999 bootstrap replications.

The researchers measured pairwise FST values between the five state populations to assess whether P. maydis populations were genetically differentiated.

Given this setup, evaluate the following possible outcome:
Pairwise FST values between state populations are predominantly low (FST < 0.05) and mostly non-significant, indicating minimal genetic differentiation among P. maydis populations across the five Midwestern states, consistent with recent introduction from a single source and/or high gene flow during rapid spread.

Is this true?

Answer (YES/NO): NO